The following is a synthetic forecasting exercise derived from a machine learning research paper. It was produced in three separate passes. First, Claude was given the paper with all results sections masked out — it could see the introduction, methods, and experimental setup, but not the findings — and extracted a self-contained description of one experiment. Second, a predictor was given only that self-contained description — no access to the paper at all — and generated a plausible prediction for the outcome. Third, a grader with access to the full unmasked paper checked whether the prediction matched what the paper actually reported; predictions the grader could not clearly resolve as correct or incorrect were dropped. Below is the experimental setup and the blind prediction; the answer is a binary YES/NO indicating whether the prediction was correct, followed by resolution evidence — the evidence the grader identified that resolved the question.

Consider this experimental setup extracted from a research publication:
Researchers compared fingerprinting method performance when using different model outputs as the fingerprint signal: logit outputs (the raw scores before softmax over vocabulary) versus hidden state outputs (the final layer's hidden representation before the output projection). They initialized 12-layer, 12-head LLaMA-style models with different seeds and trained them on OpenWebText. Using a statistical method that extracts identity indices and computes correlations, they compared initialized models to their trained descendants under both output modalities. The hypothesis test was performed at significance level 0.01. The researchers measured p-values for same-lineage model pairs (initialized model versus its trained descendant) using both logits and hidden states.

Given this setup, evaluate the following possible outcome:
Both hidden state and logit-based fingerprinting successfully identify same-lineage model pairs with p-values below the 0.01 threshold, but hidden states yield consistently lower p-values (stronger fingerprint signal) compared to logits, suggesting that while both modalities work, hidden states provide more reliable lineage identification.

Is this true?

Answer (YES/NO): YES